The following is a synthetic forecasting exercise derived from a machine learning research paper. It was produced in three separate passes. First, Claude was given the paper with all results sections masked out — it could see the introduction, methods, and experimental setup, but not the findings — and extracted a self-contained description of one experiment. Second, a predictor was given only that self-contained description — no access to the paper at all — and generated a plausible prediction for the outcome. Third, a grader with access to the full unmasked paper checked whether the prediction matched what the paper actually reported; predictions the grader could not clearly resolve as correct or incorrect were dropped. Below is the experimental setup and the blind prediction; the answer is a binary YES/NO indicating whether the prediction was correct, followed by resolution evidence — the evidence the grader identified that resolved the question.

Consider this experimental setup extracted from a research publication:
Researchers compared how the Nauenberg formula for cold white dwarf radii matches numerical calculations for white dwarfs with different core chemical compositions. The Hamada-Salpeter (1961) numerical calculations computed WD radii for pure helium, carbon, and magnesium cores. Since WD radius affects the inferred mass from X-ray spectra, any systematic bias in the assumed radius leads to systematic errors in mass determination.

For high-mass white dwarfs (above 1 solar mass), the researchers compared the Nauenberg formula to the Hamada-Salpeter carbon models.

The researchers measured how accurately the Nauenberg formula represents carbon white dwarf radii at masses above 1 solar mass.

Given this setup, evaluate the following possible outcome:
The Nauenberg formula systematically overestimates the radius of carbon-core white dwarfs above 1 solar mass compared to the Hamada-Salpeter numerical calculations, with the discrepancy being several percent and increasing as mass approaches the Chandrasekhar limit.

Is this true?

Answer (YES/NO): NO